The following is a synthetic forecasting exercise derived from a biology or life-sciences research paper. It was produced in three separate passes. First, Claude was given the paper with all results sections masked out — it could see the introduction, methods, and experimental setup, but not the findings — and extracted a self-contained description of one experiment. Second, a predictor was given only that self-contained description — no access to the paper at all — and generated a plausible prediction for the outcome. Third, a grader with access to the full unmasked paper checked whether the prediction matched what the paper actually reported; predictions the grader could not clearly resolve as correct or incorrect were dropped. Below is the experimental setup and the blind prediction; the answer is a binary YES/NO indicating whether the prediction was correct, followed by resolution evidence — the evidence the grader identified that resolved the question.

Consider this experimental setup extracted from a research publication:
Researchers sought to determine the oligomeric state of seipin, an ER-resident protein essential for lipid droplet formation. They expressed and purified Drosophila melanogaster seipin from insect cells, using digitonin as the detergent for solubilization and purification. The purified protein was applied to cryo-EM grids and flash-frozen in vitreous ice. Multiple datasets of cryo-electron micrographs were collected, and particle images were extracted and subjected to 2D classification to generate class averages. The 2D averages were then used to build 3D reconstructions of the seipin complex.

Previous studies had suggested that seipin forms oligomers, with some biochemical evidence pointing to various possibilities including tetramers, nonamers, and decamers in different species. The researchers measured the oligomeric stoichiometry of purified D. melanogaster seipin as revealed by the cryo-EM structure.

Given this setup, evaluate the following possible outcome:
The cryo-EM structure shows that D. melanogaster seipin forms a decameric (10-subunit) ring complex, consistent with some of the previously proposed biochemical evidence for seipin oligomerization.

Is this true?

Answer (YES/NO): NO